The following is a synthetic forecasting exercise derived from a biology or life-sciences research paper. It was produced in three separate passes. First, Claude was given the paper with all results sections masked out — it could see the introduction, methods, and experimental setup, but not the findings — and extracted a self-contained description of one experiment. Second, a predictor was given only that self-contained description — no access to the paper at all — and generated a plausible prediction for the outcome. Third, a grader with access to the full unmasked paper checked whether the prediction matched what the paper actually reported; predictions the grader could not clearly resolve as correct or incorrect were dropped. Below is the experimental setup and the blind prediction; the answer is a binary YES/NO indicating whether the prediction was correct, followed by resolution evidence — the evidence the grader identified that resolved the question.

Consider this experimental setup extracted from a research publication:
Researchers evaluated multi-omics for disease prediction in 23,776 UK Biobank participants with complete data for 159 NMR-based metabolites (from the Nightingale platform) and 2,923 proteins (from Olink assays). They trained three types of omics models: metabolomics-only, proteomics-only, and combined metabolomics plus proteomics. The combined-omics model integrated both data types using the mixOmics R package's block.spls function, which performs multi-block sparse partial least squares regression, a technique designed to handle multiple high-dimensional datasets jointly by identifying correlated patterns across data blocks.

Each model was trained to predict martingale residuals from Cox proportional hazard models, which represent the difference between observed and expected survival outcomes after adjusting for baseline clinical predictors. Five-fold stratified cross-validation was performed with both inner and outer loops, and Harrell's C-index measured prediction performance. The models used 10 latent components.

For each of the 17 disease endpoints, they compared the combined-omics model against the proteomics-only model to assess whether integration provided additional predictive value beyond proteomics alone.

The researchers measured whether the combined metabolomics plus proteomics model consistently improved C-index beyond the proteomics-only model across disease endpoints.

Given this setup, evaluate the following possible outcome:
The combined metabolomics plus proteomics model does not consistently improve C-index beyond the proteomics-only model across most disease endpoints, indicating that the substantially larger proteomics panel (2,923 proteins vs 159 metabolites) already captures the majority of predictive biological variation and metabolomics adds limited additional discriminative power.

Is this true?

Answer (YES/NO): YES